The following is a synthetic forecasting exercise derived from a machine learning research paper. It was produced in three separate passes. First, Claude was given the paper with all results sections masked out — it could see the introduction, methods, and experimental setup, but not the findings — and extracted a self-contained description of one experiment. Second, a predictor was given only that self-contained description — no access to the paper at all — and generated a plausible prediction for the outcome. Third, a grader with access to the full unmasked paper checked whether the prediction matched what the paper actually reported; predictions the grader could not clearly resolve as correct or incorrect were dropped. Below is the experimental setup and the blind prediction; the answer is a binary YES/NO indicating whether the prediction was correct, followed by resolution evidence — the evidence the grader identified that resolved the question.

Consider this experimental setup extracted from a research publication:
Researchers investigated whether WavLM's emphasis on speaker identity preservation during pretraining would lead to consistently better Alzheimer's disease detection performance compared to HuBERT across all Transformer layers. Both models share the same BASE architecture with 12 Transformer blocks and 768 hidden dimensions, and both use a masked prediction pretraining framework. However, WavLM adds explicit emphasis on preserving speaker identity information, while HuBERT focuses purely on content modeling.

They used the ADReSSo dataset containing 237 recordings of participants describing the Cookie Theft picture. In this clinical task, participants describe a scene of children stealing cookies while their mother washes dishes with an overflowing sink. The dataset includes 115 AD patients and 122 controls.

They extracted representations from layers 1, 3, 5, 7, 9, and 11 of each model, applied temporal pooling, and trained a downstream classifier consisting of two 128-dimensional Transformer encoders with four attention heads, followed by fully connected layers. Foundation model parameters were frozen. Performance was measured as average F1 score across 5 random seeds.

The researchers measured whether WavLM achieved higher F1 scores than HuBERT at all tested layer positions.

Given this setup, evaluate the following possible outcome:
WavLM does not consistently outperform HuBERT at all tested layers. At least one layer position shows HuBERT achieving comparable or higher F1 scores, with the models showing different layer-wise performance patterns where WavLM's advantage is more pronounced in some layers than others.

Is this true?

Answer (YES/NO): YES